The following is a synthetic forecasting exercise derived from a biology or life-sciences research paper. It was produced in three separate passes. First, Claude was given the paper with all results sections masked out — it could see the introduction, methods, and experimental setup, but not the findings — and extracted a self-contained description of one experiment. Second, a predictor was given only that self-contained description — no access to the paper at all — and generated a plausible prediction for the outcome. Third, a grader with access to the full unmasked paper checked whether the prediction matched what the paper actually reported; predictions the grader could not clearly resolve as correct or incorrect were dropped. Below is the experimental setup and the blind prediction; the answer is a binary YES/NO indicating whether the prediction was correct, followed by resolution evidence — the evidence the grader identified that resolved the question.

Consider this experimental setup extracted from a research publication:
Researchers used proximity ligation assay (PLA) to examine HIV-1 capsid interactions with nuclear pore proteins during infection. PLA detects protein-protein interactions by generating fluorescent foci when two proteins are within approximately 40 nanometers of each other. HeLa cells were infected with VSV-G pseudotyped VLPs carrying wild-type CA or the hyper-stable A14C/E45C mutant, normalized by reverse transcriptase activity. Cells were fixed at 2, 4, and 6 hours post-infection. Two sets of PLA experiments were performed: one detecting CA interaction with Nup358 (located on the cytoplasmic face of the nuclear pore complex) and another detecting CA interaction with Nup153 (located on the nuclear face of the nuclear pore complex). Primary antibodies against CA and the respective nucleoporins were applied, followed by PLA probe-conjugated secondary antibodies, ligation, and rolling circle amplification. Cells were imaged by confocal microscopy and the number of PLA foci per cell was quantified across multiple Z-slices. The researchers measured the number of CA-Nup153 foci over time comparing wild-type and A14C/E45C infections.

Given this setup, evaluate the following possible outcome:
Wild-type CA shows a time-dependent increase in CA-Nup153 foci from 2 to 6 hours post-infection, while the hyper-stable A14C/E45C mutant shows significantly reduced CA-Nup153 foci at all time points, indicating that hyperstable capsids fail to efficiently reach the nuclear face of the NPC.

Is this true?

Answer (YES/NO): NO